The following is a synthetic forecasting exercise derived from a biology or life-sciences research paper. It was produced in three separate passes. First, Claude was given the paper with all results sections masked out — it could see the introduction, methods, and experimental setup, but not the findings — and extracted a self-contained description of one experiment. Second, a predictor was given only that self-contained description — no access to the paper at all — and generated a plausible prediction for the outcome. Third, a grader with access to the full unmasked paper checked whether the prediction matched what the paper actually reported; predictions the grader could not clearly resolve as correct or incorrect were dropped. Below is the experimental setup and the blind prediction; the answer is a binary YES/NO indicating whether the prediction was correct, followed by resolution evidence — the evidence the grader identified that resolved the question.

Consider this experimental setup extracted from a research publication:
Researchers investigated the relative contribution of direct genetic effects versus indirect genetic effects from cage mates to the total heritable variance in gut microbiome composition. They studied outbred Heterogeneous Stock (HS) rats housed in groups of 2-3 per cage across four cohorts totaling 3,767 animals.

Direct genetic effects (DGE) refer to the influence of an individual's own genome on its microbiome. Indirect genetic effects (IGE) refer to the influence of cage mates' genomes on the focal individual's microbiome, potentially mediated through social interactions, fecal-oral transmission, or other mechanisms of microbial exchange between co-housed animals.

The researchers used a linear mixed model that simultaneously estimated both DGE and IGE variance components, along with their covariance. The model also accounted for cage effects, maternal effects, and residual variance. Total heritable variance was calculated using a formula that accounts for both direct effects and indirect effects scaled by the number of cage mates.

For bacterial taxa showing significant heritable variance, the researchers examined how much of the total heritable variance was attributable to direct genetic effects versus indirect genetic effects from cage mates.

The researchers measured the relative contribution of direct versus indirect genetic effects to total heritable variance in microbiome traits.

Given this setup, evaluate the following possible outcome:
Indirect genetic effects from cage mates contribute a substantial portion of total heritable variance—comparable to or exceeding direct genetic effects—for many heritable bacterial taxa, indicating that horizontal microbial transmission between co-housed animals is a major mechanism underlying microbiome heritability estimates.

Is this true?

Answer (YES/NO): YES